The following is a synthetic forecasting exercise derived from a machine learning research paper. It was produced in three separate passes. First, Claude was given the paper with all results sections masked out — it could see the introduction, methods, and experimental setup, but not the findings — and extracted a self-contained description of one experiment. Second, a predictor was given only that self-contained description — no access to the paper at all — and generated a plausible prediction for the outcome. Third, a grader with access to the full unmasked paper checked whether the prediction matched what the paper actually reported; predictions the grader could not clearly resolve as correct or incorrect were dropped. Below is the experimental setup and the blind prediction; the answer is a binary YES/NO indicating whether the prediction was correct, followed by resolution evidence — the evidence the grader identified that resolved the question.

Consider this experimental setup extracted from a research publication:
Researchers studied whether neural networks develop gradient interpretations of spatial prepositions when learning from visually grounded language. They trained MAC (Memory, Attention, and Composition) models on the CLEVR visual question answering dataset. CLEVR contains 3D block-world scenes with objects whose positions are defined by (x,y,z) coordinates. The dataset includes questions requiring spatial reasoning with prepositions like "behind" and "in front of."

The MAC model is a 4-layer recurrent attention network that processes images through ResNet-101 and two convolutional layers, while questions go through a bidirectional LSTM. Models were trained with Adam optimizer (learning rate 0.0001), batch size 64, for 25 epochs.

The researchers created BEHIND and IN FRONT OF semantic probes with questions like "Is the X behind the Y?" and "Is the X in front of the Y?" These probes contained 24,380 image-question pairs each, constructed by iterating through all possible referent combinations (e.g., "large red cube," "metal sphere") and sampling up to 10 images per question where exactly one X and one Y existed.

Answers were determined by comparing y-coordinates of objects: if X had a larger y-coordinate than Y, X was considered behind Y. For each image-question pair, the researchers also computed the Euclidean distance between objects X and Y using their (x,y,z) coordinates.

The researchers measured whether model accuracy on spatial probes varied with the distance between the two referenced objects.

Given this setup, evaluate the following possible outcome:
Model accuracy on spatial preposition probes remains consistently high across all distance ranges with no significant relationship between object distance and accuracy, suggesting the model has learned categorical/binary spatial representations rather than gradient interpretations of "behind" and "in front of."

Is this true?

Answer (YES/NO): NO